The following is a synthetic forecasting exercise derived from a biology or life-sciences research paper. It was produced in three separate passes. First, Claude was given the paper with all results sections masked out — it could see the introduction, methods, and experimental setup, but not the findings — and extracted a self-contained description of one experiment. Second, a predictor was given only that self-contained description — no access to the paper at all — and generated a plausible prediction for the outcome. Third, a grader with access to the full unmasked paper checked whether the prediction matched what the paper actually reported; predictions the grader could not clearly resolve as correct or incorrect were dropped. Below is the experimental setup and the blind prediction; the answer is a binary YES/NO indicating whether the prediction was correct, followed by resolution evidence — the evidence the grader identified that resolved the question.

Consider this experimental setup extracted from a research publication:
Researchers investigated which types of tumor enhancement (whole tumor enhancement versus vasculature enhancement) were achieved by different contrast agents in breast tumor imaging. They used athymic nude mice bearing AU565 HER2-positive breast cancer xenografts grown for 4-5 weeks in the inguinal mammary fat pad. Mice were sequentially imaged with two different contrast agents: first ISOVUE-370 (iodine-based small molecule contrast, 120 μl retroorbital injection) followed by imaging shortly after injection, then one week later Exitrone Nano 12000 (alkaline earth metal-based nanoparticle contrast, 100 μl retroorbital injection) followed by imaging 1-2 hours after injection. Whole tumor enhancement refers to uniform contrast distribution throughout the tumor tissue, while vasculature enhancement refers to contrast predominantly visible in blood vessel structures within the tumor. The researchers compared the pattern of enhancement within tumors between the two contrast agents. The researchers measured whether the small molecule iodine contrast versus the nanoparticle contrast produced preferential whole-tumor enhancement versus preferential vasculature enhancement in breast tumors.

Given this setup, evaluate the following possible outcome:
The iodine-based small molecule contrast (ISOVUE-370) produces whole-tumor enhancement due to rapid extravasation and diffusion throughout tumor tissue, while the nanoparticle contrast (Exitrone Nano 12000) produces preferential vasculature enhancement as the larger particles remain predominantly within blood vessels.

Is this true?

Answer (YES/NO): YES